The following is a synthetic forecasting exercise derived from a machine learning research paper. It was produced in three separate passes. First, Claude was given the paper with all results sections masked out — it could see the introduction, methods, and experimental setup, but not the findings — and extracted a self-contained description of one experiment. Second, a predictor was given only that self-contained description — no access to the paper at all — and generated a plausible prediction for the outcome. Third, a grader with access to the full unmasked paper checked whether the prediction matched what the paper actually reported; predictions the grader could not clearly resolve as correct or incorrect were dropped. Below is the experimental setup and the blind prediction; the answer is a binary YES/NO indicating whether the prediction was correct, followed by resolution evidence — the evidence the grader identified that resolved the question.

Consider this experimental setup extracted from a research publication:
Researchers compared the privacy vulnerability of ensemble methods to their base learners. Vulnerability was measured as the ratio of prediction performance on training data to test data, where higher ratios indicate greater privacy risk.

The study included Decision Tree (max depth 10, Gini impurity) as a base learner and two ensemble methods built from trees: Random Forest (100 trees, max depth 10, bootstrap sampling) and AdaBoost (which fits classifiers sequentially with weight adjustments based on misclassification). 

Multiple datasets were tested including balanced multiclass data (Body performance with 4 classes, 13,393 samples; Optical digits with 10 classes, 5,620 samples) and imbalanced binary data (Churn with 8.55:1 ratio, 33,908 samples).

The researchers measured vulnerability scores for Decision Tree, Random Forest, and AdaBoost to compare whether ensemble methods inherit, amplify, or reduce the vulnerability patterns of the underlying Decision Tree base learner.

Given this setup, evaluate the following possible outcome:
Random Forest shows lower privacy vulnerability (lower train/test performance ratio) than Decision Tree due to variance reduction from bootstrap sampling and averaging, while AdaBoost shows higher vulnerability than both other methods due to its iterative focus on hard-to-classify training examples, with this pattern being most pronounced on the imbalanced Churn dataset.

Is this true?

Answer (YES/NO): NO